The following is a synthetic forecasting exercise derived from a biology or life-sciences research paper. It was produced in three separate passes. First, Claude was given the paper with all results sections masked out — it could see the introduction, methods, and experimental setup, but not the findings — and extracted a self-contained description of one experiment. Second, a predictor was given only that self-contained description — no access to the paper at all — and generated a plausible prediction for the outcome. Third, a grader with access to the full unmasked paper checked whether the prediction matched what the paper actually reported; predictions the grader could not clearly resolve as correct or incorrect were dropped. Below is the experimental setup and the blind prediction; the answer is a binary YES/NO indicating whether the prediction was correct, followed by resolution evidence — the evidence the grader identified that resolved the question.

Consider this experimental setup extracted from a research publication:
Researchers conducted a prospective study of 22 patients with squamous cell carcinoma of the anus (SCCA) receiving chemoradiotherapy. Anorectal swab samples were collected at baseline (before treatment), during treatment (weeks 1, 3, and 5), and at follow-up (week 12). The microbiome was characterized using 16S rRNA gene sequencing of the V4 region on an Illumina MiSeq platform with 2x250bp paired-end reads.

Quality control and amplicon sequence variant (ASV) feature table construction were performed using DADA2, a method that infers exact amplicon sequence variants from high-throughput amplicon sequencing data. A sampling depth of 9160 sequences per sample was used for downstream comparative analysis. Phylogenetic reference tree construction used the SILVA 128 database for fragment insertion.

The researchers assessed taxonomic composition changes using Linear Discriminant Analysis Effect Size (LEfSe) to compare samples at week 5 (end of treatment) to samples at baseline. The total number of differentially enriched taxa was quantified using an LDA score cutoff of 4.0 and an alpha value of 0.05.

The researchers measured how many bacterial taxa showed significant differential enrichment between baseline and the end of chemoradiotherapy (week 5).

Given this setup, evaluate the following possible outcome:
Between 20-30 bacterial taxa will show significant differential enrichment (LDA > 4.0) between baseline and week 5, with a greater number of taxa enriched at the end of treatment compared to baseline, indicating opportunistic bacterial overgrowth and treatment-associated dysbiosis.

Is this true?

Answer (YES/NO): NO